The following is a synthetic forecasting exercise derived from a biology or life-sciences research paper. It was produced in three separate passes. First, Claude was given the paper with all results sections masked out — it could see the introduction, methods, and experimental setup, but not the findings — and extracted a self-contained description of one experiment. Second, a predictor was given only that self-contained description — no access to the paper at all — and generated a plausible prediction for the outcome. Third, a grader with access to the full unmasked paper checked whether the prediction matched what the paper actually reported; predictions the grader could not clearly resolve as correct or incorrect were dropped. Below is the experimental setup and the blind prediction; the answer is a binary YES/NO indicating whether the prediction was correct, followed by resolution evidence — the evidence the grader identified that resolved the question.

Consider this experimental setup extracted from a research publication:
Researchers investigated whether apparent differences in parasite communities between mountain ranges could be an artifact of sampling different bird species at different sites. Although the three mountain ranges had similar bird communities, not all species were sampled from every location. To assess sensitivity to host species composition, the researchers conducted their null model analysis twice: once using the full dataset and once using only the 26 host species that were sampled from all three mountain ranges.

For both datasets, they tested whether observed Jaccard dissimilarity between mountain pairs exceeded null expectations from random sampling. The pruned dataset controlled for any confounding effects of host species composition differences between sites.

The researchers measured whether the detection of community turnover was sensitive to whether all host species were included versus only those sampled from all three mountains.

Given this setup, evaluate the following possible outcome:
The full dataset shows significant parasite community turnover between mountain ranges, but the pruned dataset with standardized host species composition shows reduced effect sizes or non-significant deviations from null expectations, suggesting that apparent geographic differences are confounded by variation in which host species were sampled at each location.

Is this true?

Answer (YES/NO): NO